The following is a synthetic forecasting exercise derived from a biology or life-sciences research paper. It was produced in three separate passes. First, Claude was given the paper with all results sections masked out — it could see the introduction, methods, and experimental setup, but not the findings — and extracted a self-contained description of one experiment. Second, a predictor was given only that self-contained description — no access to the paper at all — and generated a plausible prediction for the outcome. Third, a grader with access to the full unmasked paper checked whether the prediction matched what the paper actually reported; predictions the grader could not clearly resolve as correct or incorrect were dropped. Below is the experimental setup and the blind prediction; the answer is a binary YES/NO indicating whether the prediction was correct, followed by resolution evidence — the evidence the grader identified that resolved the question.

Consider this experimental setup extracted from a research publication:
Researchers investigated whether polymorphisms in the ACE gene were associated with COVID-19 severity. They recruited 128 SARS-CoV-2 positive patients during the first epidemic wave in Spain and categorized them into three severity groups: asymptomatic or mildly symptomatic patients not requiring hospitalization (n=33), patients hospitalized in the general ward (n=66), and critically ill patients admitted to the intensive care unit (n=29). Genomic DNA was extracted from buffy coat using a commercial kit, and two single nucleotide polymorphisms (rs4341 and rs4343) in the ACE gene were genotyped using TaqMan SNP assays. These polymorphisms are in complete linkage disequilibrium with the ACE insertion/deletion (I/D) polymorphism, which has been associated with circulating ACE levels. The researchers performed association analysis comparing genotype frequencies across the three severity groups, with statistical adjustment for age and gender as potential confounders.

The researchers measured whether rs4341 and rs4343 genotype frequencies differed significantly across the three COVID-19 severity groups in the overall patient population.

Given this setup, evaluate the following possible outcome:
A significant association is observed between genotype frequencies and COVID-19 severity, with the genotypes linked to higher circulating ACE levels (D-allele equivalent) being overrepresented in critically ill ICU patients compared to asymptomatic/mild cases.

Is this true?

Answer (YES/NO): NO